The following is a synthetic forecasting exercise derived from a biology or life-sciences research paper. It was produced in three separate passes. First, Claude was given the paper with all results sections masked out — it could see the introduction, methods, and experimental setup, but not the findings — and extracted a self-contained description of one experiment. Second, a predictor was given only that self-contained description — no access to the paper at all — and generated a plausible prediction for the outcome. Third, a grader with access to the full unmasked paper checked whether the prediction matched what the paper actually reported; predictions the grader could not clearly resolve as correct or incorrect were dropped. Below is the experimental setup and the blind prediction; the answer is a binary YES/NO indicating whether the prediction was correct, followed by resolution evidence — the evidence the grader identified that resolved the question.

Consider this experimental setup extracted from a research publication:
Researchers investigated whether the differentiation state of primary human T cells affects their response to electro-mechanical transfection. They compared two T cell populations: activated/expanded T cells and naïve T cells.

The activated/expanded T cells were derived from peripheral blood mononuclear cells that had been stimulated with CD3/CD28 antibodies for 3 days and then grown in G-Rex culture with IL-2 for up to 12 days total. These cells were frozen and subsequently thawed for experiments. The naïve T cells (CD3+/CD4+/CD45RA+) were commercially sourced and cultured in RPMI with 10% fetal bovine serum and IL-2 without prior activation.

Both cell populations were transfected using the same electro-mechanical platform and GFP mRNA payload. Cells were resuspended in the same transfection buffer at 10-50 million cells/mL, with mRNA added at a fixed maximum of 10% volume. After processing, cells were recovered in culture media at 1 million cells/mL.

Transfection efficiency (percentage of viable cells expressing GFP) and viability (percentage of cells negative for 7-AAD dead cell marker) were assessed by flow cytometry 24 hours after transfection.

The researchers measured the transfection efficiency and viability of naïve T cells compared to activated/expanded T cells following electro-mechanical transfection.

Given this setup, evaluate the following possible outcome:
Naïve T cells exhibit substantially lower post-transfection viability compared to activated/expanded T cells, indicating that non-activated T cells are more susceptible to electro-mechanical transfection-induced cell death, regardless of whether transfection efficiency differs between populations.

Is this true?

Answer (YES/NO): NO